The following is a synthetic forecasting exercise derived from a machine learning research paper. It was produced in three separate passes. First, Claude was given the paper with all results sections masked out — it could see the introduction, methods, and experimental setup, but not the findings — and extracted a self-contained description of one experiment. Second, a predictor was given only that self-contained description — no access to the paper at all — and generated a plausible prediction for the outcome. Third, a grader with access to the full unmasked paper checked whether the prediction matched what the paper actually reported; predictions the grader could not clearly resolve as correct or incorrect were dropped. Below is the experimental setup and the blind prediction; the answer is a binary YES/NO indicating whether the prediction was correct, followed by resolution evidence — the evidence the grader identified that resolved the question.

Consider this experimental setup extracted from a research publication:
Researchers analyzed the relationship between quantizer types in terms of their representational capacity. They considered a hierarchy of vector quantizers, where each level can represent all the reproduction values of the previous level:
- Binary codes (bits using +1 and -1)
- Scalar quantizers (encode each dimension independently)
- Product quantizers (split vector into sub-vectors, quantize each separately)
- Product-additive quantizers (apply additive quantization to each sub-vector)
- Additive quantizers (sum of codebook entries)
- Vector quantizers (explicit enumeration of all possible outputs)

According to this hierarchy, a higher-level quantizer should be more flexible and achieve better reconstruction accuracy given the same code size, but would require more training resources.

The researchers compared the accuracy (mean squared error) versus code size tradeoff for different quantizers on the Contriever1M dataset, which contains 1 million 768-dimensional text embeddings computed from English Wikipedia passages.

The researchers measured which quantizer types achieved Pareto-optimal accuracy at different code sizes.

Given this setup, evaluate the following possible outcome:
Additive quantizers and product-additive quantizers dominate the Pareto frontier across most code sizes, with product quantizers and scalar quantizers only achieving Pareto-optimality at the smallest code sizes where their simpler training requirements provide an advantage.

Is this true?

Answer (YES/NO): NO